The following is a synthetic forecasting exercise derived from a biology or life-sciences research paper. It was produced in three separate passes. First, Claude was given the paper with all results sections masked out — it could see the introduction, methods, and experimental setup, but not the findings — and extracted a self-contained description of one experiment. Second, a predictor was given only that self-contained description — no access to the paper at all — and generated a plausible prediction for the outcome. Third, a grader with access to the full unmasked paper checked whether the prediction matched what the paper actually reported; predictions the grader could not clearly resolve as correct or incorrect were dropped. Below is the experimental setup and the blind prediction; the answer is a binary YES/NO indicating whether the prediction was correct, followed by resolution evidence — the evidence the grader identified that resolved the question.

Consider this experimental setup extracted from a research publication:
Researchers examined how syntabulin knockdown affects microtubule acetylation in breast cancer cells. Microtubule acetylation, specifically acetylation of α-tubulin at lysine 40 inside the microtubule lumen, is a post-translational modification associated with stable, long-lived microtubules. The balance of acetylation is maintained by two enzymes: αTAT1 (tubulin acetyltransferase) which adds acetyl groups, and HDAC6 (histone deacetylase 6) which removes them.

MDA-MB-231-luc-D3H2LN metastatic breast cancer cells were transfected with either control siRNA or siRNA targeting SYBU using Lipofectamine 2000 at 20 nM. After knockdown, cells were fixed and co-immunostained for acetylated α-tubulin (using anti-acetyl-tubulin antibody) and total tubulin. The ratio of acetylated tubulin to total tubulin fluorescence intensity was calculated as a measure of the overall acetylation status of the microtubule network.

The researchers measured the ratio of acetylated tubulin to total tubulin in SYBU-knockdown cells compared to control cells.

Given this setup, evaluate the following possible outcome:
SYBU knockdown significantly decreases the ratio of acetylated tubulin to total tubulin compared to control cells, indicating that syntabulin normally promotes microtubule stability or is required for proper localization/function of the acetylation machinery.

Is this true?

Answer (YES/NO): YES